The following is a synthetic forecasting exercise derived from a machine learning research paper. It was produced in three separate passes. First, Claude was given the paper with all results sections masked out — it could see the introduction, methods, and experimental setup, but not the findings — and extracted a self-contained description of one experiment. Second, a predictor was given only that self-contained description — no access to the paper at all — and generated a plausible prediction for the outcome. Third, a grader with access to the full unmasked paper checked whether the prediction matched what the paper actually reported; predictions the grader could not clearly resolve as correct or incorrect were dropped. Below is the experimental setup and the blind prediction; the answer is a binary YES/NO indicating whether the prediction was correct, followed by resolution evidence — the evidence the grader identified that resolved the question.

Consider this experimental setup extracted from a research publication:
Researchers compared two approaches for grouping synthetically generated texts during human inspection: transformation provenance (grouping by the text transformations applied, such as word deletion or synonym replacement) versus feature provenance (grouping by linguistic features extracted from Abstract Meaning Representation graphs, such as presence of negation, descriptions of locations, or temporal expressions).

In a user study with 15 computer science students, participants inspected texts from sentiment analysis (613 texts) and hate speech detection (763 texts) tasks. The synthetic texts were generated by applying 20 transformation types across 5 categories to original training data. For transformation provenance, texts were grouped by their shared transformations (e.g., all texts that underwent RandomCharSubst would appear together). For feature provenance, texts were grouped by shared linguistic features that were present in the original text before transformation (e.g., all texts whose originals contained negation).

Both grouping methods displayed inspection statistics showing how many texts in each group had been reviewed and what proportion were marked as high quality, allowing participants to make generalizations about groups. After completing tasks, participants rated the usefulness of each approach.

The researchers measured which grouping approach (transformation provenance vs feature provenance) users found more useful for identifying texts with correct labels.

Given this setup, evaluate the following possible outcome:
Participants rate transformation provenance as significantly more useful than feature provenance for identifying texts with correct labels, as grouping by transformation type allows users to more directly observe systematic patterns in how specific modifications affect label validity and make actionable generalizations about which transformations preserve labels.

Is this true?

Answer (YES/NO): YES